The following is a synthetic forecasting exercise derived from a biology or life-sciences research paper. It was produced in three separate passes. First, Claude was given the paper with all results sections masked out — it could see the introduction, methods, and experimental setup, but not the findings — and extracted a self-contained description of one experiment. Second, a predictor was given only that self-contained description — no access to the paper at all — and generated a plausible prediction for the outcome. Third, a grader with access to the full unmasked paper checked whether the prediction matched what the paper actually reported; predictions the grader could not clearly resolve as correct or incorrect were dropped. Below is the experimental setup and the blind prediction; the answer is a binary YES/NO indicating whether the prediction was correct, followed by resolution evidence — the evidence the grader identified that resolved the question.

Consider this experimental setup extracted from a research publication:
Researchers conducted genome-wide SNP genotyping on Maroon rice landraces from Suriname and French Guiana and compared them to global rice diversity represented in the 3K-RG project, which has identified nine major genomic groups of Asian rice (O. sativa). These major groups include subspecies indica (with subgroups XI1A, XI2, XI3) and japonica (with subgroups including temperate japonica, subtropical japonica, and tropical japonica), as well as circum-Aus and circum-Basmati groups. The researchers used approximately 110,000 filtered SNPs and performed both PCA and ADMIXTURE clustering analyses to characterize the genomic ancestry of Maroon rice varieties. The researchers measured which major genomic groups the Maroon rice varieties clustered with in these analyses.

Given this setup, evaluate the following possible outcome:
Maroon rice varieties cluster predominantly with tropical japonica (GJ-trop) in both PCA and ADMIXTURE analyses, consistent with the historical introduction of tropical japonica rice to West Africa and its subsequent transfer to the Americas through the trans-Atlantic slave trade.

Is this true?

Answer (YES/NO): YES